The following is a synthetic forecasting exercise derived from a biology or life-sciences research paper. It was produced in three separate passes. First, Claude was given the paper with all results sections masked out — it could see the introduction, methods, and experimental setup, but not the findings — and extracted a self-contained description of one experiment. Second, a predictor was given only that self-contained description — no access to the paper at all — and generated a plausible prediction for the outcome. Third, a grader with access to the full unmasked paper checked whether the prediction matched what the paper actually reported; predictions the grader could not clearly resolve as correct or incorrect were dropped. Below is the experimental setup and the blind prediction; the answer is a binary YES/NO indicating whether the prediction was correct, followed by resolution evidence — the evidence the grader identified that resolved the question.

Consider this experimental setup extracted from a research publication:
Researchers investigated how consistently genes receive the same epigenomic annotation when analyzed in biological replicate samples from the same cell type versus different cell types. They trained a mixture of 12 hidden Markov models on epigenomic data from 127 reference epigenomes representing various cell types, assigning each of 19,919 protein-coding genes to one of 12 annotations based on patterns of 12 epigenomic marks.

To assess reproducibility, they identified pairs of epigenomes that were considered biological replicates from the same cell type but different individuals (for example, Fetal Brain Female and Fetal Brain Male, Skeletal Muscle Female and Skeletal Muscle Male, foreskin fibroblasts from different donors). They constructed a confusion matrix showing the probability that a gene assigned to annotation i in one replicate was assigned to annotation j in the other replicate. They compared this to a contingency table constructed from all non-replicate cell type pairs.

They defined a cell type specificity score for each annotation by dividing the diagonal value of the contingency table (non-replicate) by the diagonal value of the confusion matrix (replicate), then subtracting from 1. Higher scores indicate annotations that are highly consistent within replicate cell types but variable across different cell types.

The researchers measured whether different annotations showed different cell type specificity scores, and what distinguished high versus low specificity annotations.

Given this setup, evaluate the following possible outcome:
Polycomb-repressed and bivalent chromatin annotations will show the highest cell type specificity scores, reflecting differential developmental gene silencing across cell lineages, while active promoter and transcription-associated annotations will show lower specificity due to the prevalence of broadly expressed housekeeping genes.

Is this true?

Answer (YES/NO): NO